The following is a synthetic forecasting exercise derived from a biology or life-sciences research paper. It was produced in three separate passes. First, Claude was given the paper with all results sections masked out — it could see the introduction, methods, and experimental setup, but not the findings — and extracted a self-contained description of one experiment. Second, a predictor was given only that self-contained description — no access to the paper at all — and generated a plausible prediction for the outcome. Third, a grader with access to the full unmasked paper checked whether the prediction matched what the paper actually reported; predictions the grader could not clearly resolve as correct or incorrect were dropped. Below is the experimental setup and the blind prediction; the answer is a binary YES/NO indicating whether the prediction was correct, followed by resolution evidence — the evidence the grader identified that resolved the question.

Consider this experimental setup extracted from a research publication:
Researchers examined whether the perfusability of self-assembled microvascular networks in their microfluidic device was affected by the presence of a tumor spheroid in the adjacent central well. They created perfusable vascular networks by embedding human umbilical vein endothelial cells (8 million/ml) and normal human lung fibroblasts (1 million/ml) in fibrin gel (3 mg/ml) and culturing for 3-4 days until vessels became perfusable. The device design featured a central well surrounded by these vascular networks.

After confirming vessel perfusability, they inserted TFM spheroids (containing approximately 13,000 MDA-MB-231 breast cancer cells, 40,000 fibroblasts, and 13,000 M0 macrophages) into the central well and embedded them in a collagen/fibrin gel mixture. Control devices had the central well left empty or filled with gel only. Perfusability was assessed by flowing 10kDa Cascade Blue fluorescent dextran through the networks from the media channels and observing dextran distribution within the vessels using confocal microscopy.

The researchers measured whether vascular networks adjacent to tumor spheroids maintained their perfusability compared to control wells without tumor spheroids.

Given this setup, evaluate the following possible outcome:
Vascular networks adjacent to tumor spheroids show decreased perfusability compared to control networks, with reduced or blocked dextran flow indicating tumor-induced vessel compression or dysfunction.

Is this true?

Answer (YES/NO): NO